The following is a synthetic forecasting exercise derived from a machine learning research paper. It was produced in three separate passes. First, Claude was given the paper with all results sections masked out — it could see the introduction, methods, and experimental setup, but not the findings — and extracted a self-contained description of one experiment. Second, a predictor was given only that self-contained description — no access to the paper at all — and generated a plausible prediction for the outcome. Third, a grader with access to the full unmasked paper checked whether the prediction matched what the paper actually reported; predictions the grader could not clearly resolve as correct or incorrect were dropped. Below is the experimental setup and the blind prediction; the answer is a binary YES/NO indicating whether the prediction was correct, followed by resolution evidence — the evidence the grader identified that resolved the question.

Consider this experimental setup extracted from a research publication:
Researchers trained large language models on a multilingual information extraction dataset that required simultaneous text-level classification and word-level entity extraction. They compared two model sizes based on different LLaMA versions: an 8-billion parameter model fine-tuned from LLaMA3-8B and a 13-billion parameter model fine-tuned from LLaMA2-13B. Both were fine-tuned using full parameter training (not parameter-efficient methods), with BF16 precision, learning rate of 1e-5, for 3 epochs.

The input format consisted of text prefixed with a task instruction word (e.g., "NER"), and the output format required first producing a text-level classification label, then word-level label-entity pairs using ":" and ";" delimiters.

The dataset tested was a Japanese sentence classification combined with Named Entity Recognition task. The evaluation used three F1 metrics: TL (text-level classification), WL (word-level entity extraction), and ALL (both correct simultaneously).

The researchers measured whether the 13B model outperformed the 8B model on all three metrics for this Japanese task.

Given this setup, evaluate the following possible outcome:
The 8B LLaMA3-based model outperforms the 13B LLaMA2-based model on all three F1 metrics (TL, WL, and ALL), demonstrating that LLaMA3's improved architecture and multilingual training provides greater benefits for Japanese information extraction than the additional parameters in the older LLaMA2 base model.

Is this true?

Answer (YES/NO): NO